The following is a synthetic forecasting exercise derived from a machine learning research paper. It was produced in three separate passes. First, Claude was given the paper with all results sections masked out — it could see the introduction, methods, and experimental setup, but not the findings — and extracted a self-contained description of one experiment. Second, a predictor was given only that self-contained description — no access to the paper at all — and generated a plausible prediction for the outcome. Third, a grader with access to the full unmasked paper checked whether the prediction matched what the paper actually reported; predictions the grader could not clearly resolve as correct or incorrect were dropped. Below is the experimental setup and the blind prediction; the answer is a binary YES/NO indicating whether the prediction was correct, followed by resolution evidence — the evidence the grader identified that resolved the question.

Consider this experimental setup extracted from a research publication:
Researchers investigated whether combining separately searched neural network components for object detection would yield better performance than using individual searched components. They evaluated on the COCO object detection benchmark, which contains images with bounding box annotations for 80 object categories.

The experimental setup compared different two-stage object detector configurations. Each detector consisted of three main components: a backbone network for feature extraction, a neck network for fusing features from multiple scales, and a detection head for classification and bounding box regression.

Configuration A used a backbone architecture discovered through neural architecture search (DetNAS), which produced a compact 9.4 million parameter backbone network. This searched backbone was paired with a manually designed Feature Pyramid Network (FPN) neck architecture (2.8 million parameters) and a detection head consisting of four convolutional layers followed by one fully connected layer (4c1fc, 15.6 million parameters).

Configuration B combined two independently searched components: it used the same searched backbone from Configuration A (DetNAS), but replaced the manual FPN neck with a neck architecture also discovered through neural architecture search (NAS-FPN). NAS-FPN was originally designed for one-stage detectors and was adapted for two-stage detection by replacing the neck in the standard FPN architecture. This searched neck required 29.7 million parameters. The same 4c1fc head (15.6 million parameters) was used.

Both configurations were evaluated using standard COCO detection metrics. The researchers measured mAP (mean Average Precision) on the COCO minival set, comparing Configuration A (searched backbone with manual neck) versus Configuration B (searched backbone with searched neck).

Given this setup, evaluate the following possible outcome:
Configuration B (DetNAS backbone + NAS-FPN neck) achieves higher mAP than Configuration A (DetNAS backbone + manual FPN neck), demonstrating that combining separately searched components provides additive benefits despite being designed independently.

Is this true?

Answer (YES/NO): NO